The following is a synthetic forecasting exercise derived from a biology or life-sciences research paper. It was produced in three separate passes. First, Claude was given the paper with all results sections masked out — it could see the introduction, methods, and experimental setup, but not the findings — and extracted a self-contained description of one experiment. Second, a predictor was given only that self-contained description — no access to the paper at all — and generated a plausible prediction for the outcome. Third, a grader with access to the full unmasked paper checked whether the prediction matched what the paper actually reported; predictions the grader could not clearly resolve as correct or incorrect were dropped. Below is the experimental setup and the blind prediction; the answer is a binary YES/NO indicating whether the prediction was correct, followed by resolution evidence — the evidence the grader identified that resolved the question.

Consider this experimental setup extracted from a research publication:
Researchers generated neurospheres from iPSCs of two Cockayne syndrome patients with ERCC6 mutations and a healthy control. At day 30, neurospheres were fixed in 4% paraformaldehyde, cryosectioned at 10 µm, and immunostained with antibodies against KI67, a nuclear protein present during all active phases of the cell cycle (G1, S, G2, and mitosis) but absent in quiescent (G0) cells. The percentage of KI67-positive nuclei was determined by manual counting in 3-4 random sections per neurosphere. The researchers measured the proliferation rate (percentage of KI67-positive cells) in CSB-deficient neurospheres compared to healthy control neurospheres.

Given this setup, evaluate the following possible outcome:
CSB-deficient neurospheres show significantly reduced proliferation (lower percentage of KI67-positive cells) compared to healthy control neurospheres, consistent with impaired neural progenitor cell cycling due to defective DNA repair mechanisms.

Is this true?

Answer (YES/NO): NO